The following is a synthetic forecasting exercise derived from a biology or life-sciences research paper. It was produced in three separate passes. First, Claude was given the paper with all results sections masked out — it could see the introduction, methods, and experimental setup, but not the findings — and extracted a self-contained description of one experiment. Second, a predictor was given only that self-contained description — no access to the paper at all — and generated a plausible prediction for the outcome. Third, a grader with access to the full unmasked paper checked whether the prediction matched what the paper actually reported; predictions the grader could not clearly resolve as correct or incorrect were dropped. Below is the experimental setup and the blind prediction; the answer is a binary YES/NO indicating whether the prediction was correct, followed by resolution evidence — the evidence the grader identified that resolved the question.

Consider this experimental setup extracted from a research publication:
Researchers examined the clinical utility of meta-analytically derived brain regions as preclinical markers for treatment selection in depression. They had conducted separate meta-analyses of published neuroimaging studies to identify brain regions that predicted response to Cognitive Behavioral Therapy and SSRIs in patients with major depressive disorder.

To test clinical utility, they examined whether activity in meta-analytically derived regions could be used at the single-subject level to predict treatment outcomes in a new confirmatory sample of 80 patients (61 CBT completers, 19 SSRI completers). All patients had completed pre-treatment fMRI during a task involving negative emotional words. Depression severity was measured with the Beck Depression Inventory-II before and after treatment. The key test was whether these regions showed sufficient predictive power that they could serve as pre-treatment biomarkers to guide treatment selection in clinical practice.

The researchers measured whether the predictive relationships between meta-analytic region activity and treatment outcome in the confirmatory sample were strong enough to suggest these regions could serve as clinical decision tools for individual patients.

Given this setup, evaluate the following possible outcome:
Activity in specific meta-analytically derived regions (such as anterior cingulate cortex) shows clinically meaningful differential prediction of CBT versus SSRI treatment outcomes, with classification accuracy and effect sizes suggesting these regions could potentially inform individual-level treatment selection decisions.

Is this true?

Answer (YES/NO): NO